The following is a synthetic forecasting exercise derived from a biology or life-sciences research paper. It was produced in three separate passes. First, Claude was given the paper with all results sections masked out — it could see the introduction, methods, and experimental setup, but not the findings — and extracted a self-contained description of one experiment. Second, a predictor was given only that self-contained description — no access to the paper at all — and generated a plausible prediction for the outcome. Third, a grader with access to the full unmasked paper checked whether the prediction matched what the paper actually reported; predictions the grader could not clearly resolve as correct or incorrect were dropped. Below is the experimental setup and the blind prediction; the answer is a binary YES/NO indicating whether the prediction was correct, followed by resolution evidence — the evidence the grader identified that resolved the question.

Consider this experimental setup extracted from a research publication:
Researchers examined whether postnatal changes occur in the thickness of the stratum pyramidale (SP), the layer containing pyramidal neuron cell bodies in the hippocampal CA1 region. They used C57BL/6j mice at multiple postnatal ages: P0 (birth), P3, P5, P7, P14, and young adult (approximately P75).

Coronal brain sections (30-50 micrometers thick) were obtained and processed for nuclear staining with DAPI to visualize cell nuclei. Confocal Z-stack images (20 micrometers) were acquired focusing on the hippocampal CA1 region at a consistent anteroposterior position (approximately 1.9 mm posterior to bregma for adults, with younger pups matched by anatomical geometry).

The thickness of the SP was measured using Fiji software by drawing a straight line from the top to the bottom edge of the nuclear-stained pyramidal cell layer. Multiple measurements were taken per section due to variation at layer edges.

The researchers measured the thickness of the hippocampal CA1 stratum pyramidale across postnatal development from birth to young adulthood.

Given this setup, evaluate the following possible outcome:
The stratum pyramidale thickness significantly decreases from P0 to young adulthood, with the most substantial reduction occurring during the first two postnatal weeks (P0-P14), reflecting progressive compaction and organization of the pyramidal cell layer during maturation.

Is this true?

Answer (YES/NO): YES